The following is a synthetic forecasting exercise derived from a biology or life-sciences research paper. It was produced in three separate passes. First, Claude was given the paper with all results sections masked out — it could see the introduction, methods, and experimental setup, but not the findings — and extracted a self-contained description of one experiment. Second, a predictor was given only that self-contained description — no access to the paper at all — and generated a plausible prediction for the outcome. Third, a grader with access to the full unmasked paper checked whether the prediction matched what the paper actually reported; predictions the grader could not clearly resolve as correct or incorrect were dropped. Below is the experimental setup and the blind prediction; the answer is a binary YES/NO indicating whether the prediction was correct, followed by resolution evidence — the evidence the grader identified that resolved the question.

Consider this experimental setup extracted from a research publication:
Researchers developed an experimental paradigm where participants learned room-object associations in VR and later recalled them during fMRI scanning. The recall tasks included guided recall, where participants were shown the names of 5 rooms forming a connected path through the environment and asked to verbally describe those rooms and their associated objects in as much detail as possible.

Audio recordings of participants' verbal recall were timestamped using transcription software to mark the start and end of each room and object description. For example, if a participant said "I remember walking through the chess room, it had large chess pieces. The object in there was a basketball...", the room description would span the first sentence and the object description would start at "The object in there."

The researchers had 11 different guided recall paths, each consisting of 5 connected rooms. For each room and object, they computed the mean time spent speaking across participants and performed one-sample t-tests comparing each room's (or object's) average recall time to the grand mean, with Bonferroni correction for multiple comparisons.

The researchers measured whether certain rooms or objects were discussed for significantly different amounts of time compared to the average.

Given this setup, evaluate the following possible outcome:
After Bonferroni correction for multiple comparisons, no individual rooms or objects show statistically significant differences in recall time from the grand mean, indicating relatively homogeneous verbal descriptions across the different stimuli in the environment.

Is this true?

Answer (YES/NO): NO